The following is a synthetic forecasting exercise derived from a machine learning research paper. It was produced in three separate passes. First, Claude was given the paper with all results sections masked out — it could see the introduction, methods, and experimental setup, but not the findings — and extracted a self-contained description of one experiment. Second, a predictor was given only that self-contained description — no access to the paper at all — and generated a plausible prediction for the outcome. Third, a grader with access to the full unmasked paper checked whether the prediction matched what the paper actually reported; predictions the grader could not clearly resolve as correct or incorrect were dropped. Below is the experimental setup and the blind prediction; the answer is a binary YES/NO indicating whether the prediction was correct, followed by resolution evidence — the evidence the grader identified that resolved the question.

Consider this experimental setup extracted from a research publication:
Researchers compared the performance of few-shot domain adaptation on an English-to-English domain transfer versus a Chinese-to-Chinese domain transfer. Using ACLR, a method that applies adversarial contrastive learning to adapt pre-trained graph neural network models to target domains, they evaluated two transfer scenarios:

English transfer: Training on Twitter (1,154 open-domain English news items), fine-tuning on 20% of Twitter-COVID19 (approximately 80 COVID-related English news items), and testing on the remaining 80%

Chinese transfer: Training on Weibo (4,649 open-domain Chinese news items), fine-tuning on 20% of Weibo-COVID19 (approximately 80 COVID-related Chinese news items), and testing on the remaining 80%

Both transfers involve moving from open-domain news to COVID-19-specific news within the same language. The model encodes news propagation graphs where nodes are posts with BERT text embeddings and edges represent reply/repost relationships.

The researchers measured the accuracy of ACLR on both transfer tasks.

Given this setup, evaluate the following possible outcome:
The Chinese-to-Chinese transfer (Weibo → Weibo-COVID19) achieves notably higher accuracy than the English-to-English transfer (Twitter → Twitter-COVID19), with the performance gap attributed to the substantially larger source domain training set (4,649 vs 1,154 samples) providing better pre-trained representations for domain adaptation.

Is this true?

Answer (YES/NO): NO